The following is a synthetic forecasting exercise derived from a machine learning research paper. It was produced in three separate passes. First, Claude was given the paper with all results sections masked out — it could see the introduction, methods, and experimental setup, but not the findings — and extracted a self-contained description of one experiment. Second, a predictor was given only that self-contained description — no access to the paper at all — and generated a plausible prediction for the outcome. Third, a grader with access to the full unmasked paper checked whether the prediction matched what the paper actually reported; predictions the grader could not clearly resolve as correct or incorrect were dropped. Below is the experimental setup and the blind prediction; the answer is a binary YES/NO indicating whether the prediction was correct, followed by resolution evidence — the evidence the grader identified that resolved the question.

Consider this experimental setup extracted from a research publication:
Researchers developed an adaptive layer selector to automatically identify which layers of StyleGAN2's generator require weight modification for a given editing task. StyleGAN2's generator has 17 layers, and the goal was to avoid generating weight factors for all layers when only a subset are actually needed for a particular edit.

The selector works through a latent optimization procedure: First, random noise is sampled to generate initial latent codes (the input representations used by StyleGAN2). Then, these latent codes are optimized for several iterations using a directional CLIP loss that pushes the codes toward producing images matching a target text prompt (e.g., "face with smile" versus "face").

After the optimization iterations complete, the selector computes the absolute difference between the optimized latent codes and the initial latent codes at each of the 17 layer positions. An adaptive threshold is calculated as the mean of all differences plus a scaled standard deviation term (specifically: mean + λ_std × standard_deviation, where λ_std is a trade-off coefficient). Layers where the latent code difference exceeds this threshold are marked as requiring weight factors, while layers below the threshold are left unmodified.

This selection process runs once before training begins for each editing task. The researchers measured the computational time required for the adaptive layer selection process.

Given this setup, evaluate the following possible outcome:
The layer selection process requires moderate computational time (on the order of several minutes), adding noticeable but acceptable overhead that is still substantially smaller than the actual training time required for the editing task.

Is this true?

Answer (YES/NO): NO